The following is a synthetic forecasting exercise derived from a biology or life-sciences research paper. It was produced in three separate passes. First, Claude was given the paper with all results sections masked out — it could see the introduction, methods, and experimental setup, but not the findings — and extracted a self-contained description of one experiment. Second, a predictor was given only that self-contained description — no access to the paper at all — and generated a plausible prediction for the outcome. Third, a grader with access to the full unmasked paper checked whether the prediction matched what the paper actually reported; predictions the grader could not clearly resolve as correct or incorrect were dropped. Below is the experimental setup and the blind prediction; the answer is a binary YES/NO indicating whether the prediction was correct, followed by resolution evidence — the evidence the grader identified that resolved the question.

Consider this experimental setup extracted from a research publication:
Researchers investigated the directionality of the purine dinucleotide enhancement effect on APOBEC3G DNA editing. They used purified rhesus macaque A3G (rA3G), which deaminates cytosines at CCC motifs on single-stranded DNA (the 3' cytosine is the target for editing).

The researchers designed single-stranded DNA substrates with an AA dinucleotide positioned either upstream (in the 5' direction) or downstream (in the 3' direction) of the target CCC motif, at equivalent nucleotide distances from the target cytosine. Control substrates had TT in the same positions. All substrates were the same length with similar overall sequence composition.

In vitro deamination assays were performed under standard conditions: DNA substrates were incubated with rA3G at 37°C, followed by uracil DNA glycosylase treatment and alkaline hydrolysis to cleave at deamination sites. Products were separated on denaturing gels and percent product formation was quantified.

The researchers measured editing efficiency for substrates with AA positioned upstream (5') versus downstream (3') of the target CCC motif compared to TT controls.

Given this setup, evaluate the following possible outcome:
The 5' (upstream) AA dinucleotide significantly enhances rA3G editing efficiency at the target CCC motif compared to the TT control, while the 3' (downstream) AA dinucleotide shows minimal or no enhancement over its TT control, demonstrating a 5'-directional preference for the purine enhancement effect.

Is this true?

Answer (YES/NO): NO